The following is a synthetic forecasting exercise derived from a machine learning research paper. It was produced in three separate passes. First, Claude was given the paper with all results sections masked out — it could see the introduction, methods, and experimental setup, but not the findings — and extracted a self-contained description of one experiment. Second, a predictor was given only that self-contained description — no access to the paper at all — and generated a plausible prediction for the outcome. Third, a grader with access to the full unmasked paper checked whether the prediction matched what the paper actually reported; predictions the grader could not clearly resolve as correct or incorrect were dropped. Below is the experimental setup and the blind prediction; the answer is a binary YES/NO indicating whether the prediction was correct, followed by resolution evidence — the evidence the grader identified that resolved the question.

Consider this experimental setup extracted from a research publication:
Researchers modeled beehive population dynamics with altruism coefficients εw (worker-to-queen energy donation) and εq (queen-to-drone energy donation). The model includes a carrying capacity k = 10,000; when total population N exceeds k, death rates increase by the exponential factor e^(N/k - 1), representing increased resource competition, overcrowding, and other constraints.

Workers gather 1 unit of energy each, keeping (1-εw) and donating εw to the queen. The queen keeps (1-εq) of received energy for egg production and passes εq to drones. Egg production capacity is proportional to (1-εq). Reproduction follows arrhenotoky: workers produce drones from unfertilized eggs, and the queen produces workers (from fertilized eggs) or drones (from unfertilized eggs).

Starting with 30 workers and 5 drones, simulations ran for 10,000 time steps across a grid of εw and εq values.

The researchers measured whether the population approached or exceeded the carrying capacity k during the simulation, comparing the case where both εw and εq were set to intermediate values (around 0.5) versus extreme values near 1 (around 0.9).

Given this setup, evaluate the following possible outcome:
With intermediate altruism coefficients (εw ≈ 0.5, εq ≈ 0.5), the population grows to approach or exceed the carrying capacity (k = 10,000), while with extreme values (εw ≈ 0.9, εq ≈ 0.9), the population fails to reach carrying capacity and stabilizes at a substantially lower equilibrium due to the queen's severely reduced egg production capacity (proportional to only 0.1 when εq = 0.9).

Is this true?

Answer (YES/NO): NO